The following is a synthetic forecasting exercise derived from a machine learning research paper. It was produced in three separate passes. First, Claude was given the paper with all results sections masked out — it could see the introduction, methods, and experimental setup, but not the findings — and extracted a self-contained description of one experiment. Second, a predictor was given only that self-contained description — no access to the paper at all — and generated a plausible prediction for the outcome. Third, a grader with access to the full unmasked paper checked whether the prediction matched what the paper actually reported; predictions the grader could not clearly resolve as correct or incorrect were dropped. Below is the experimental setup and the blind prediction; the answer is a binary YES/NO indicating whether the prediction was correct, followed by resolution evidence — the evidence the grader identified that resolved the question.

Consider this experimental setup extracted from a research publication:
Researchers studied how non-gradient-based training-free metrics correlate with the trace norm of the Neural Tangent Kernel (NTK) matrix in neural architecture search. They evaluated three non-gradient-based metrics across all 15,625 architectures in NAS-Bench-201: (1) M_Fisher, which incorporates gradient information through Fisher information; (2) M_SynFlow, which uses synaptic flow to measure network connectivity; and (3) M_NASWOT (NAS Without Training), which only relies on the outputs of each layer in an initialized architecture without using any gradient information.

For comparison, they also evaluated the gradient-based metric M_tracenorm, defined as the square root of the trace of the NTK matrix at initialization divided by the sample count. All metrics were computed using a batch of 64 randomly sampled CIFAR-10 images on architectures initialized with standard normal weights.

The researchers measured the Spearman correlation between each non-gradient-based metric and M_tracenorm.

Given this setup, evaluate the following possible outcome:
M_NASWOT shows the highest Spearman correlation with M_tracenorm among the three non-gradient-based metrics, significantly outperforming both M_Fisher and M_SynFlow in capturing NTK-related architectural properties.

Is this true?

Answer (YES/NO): NO